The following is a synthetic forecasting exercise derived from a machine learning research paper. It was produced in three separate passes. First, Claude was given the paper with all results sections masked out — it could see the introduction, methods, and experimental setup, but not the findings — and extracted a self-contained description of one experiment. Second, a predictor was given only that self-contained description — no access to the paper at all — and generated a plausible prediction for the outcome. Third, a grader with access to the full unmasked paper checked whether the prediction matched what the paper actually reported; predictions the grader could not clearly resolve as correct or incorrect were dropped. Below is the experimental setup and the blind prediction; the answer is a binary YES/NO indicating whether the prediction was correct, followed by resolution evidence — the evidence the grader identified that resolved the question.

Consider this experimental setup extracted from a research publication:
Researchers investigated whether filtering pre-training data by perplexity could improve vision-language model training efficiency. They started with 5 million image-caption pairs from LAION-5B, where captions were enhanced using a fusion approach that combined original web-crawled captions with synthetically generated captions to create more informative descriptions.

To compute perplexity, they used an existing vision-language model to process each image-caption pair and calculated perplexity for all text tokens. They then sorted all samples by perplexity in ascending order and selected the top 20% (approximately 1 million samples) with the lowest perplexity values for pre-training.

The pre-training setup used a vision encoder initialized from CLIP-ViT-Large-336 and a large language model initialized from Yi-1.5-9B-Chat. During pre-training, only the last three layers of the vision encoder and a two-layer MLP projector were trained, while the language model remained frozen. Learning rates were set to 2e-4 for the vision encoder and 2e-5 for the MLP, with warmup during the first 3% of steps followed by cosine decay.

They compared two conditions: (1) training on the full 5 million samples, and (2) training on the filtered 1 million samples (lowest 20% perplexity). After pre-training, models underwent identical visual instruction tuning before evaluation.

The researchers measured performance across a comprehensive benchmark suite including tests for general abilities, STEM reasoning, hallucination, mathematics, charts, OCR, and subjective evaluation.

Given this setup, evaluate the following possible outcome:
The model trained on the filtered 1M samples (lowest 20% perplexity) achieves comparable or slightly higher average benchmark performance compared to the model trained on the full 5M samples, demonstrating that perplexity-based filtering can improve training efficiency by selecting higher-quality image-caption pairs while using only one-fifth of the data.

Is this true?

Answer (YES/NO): YES